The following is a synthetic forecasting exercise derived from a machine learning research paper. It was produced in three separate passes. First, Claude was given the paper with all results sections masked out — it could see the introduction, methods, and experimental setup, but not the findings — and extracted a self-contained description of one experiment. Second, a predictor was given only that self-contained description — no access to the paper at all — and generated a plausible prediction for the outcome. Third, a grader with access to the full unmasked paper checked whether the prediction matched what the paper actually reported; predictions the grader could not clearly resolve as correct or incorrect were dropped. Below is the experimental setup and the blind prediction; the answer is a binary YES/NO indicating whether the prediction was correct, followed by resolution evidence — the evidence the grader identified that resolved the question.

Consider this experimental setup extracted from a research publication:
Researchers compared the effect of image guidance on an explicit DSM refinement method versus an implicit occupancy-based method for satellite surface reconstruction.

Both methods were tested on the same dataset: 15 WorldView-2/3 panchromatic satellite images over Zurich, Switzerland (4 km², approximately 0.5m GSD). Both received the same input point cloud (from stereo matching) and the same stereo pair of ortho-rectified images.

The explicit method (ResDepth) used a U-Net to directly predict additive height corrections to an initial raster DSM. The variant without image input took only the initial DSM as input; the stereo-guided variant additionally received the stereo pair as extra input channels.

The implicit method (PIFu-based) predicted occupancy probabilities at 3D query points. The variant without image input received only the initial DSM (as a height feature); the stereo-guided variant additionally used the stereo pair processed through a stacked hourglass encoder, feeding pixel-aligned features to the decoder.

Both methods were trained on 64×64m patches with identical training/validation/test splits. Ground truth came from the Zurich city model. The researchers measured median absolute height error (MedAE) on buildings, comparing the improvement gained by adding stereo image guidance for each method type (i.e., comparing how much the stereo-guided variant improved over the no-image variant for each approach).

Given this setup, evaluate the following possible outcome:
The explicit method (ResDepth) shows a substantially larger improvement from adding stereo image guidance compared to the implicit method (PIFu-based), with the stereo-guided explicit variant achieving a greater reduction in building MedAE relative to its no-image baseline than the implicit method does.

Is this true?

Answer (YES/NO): YES